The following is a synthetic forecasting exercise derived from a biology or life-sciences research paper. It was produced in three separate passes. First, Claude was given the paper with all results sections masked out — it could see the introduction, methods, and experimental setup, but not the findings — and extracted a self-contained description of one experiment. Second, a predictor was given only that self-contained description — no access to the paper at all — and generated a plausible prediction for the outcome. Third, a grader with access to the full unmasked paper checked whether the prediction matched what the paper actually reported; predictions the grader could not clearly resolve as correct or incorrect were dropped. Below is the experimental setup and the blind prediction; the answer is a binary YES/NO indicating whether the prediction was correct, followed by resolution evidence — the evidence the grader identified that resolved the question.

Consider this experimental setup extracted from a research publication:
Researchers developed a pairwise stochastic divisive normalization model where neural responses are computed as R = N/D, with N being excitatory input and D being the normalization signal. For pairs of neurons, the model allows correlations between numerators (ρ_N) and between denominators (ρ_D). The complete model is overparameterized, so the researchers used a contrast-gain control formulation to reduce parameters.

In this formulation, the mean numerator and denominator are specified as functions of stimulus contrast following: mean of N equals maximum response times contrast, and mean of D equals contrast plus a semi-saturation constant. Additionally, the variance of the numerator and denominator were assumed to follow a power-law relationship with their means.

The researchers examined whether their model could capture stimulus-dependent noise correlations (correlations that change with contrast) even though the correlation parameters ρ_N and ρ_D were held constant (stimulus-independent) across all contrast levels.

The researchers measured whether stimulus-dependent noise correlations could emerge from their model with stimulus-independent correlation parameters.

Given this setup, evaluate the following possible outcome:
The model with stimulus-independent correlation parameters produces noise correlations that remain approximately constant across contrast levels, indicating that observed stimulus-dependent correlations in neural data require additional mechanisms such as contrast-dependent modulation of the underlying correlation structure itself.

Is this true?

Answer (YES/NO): NO